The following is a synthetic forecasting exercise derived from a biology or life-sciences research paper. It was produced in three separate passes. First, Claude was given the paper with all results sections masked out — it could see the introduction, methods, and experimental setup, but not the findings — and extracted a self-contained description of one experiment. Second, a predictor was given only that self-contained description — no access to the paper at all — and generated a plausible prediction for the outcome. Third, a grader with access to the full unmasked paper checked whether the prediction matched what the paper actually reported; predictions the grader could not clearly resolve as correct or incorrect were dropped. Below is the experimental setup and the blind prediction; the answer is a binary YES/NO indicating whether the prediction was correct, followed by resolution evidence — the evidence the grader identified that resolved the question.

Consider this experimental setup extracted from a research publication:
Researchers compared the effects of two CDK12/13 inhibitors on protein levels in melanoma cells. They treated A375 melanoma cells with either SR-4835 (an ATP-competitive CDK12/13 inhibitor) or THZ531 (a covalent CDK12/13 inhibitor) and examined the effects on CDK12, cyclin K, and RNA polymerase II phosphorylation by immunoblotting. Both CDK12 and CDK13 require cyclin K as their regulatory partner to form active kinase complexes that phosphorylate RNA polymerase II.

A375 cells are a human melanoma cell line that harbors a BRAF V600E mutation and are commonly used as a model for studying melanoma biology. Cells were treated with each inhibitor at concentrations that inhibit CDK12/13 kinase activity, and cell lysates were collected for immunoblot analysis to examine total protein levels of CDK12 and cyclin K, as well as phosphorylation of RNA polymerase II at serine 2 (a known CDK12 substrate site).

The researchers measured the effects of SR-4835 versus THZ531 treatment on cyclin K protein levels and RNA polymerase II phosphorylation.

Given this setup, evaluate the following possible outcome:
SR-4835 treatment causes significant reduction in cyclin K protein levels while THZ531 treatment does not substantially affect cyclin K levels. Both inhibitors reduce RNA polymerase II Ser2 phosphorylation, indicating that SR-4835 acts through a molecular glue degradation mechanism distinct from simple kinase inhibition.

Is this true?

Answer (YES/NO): YES